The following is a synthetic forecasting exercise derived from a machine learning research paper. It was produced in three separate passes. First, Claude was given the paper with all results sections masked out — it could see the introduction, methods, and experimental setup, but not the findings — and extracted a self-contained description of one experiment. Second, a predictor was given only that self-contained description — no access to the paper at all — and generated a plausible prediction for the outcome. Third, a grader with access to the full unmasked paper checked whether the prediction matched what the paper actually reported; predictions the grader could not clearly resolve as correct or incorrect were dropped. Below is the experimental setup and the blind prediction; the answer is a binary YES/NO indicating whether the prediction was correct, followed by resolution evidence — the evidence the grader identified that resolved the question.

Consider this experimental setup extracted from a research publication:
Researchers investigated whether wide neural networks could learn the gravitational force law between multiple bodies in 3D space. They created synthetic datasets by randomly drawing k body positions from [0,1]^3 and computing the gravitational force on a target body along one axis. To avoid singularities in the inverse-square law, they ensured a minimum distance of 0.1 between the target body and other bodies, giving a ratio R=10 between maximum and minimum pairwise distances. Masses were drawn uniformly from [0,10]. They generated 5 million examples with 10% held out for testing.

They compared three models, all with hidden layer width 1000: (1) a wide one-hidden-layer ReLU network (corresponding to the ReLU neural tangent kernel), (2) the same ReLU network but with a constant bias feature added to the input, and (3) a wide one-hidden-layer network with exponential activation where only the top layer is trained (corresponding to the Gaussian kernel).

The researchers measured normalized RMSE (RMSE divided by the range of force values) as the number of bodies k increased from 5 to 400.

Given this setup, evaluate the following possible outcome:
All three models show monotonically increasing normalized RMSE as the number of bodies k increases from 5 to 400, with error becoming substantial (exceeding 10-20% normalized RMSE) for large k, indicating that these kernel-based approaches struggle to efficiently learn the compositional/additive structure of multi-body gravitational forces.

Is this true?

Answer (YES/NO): NO